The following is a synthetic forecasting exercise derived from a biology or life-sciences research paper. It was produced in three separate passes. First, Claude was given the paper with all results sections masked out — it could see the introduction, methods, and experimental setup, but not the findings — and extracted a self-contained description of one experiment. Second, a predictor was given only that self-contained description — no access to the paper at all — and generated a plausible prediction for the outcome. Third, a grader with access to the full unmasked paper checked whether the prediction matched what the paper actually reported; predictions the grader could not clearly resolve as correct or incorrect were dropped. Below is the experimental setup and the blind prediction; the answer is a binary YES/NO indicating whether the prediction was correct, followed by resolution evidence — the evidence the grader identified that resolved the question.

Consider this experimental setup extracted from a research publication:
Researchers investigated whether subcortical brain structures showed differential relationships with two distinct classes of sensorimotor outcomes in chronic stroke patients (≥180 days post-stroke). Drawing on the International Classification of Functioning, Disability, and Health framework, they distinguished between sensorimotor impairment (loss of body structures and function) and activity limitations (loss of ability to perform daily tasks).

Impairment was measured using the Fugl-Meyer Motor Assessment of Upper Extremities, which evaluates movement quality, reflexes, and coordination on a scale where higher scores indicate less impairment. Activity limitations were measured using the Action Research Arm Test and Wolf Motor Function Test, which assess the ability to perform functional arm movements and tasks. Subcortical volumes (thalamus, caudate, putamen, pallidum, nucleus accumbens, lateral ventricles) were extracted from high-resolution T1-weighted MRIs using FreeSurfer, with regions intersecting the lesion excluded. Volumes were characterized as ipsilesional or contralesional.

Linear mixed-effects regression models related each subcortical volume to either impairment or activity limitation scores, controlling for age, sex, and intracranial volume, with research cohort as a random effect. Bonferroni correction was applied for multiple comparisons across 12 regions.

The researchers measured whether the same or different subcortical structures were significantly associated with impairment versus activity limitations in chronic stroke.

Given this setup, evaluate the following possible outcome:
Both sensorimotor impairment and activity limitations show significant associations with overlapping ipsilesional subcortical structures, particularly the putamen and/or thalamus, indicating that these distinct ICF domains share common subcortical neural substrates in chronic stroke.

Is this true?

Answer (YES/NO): NO